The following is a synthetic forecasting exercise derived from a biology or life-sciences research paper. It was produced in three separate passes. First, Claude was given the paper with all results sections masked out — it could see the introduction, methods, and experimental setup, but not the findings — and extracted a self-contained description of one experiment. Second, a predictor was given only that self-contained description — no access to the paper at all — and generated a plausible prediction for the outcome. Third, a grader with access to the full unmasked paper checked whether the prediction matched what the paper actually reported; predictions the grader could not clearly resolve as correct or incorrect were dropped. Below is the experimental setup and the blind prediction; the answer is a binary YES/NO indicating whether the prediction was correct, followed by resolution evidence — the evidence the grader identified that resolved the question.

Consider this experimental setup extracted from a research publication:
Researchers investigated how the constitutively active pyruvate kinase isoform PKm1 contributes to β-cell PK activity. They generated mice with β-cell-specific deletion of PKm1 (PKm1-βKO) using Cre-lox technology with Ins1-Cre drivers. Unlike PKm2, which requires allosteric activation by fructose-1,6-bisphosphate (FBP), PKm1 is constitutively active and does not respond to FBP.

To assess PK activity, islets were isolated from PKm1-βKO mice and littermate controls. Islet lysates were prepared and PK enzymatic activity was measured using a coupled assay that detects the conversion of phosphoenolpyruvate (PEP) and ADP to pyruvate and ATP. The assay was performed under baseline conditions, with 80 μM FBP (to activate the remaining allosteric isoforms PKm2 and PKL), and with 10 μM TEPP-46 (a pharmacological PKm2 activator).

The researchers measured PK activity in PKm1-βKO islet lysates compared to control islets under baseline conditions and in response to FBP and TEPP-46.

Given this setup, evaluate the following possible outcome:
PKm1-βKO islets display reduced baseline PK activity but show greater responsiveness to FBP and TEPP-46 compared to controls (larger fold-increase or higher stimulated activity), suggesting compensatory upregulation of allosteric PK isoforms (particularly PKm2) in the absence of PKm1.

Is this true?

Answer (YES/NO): NO